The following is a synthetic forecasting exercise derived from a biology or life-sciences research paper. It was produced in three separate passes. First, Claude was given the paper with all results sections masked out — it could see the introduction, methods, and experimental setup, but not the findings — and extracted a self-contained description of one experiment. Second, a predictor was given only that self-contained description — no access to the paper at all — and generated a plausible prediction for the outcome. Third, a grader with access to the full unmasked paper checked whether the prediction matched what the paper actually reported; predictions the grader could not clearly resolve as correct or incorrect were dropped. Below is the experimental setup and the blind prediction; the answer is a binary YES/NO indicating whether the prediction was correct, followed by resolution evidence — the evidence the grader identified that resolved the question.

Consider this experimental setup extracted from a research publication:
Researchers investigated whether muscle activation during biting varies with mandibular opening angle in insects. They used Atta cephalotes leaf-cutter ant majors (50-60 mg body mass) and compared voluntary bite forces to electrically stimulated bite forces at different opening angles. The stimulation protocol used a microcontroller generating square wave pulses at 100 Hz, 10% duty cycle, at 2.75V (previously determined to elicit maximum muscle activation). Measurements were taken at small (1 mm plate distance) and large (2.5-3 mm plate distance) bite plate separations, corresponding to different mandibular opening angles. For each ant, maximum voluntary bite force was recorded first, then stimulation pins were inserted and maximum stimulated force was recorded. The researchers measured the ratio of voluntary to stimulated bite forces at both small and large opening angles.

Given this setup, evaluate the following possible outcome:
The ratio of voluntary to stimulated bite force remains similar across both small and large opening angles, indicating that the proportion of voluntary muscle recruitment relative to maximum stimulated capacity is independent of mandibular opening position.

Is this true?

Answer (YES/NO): YES